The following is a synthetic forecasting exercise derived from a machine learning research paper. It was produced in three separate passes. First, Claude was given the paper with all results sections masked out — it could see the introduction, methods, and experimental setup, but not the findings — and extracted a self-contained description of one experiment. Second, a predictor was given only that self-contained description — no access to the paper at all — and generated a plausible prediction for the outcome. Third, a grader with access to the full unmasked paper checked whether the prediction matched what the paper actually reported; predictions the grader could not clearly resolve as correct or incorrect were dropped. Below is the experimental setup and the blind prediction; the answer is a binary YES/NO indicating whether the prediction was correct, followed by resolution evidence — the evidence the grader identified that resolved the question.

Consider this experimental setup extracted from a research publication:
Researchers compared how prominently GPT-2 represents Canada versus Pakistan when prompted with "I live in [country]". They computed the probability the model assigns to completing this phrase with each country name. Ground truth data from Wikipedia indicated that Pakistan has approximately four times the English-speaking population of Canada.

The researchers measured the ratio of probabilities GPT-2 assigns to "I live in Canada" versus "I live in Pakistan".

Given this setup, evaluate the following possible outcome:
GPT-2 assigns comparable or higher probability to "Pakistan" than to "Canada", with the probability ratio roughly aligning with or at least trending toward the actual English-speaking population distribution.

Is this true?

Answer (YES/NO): NO